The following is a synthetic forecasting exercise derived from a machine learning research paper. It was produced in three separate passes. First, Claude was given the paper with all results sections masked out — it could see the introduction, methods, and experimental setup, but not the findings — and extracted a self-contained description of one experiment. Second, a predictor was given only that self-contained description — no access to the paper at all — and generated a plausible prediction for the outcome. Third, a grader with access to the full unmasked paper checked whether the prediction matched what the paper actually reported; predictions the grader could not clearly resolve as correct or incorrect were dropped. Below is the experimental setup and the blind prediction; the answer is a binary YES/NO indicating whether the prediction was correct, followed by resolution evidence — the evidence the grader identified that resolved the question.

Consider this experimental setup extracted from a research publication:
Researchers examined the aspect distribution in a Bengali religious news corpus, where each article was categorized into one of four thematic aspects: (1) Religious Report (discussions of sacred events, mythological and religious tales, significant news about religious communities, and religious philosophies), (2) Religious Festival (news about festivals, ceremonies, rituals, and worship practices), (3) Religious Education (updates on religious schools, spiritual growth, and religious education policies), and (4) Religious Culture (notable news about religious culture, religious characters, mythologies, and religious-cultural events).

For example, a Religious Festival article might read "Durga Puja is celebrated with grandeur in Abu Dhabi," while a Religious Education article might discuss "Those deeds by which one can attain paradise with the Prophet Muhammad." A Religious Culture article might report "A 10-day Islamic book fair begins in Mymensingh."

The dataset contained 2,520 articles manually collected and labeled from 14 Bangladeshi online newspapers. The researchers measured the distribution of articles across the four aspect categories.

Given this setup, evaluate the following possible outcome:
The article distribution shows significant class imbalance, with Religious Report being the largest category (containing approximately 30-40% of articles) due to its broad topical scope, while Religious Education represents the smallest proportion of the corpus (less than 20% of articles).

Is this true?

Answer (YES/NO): NO